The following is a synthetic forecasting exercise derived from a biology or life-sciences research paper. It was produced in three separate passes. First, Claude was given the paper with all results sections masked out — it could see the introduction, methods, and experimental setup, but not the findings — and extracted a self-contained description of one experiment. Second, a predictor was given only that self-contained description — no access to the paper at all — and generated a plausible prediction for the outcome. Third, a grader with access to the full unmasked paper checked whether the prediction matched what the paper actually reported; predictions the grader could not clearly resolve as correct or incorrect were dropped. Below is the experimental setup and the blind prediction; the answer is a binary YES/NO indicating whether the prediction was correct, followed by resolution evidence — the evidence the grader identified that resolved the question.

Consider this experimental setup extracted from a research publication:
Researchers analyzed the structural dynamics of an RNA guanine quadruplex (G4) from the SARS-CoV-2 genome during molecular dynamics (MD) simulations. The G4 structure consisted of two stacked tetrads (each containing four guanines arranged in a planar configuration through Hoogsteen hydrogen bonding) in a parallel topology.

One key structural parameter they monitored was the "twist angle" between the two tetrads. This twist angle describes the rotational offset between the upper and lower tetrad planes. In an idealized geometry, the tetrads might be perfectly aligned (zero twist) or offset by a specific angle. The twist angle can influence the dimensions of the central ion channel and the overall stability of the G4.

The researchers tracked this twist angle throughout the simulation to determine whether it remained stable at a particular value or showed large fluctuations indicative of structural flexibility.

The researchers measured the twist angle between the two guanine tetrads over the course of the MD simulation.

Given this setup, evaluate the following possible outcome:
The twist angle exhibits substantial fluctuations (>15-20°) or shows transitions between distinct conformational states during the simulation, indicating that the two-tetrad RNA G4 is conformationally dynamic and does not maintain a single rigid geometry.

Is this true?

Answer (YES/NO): NO